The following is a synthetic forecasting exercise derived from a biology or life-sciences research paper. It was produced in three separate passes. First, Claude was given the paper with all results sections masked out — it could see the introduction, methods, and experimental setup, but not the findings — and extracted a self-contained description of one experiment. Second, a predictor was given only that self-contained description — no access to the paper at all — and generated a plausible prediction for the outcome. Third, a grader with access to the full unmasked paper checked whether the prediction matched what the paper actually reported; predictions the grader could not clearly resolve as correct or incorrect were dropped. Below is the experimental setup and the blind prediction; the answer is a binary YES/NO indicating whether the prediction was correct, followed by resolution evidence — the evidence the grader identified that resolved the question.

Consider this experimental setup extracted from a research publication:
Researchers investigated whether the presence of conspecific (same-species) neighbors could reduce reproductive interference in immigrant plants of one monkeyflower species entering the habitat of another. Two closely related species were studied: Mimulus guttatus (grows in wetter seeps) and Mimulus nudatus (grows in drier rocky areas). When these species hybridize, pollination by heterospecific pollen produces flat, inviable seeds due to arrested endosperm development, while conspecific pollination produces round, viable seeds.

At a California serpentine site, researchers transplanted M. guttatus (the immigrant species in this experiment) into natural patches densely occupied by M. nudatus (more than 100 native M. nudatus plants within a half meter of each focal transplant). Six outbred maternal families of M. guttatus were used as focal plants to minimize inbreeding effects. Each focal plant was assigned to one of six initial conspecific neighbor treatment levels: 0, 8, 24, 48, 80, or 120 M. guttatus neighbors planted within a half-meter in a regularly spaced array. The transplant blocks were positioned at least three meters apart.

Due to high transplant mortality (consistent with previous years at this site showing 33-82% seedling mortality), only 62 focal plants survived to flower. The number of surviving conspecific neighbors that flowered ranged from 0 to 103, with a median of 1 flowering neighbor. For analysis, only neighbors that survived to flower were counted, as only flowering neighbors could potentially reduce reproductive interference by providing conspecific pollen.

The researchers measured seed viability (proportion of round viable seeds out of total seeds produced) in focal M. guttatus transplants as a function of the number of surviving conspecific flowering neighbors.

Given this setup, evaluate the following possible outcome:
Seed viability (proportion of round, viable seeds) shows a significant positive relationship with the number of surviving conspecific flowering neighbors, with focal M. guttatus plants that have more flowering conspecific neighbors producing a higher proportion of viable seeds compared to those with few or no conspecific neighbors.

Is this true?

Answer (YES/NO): YES